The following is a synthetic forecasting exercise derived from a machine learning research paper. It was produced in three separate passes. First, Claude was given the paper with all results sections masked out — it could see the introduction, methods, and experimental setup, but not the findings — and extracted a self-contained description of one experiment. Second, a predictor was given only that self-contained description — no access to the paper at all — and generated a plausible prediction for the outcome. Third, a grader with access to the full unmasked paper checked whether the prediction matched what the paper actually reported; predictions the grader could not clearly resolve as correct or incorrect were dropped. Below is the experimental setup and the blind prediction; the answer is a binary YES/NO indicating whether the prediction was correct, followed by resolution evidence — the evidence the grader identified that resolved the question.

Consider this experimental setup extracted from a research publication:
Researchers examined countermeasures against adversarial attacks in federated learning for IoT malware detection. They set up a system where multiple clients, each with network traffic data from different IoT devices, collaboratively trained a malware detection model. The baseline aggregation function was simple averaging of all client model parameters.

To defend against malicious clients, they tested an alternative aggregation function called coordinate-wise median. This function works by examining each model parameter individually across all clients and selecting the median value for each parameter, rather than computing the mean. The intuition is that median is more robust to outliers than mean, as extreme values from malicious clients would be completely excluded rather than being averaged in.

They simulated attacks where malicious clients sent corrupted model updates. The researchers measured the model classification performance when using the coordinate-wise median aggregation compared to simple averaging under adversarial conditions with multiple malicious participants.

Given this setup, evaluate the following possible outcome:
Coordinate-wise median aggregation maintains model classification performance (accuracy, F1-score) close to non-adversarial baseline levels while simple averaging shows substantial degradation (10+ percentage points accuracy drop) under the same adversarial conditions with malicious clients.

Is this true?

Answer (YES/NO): NO